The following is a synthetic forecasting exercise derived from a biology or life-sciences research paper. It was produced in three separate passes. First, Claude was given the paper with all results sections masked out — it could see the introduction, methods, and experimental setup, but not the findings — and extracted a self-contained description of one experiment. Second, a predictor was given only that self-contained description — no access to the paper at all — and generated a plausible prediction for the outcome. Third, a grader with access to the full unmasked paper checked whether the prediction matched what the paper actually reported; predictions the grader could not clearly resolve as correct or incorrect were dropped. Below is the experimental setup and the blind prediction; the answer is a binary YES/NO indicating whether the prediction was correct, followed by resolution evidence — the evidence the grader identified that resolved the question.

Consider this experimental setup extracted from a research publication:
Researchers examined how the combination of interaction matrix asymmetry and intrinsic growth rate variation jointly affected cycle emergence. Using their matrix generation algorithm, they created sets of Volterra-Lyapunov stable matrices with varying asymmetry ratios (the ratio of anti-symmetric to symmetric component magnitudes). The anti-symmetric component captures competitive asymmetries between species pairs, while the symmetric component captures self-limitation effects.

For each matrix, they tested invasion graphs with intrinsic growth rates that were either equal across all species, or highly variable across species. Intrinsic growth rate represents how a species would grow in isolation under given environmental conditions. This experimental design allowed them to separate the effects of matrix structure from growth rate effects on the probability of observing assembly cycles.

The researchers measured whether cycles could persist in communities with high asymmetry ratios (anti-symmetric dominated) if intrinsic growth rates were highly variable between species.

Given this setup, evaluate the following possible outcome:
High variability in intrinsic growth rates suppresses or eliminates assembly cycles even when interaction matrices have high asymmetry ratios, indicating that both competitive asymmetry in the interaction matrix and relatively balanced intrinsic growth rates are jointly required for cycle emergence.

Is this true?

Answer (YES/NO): YES